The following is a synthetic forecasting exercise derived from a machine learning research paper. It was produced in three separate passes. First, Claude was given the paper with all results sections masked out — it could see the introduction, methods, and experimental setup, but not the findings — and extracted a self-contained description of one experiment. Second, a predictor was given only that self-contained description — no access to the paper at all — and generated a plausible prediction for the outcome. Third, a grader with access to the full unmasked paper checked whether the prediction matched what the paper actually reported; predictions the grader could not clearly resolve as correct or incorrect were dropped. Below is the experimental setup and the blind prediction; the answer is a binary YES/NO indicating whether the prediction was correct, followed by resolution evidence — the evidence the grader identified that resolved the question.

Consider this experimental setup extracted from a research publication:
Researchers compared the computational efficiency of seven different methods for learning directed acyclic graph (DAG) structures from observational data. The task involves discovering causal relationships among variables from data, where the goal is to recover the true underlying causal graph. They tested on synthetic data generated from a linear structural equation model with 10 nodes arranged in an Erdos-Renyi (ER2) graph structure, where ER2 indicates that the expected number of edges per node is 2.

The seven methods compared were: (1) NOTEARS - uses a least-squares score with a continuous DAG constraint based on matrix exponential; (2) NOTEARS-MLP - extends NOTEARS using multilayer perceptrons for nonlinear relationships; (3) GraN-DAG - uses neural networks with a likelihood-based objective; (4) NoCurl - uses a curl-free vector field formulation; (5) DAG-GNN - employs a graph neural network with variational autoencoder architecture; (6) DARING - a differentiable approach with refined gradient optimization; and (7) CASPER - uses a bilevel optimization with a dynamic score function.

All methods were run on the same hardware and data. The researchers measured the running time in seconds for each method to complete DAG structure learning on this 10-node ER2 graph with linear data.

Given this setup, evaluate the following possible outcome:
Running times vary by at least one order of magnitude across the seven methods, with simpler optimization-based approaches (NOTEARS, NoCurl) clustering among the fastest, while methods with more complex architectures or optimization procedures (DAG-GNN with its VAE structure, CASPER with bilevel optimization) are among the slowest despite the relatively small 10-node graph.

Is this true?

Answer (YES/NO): NO